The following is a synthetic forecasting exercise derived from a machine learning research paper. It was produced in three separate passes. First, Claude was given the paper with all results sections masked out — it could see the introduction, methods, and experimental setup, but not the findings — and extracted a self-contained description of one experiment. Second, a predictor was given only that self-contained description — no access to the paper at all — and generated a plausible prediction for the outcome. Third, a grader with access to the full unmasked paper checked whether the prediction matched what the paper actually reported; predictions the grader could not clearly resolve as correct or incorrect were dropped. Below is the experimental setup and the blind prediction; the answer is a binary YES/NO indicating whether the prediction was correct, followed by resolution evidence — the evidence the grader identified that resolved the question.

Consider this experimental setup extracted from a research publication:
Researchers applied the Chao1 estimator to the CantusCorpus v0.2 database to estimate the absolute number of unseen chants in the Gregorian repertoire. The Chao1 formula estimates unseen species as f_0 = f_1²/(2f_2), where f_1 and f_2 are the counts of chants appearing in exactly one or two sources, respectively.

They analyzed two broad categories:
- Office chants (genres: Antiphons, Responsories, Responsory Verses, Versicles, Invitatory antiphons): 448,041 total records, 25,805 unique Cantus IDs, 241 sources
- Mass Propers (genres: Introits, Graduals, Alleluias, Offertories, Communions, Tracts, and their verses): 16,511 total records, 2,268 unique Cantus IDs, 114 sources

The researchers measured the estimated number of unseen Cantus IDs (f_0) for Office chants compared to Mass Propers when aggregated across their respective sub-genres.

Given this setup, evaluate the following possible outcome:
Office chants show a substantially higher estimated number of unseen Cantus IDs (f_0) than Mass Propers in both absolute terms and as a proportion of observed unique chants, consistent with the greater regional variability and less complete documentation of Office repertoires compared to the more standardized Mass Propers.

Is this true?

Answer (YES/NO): YES